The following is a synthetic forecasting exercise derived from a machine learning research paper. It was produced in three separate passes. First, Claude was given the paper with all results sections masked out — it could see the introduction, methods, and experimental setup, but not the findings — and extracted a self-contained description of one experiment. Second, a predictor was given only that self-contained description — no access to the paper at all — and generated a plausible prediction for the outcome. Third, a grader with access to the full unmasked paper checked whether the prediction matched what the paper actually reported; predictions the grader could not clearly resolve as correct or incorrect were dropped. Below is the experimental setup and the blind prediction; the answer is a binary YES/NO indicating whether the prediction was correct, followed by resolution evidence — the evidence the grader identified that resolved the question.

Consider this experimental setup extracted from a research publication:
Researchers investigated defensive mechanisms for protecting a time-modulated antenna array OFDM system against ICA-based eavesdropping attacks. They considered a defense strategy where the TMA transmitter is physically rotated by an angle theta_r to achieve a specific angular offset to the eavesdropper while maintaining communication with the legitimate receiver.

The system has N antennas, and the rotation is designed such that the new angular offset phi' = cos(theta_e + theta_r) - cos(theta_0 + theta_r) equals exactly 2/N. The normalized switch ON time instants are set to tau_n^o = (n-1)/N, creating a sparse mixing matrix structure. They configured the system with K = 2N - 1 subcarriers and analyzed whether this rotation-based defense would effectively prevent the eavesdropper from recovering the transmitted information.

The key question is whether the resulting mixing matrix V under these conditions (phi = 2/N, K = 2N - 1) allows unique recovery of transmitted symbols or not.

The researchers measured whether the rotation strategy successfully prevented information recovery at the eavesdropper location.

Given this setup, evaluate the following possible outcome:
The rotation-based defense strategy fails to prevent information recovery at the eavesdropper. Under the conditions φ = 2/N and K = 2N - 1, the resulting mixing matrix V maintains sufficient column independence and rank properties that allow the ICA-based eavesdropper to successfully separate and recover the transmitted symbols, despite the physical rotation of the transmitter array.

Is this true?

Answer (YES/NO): NO